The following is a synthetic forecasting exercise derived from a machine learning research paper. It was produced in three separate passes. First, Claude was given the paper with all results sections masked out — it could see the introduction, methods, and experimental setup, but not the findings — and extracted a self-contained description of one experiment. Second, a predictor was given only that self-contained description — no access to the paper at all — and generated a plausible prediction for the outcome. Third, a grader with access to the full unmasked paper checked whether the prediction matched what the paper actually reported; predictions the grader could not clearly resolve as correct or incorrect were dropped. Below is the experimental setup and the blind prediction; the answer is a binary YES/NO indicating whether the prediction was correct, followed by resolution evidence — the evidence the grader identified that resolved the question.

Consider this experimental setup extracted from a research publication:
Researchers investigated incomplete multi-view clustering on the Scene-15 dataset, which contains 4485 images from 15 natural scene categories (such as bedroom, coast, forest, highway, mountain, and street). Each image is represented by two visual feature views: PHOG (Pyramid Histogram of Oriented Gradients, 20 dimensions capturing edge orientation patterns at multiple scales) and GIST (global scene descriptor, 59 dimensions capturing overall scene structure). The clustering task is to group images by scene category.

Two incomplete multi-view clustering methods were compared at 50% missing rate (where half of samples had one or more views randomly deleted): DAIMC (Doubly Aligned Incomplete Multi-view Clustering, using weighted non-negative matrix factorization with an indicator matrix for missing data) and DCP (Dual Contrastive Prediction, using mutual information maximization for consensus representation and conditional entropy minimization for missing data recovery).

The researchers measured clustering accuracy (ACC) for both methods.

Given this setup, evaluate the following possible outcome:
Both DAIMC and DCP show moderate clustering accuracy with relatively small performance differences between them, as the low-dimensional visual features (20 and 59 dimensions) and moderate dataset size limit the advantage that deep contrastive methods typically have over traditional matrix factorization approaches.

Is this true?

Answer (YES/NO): NO